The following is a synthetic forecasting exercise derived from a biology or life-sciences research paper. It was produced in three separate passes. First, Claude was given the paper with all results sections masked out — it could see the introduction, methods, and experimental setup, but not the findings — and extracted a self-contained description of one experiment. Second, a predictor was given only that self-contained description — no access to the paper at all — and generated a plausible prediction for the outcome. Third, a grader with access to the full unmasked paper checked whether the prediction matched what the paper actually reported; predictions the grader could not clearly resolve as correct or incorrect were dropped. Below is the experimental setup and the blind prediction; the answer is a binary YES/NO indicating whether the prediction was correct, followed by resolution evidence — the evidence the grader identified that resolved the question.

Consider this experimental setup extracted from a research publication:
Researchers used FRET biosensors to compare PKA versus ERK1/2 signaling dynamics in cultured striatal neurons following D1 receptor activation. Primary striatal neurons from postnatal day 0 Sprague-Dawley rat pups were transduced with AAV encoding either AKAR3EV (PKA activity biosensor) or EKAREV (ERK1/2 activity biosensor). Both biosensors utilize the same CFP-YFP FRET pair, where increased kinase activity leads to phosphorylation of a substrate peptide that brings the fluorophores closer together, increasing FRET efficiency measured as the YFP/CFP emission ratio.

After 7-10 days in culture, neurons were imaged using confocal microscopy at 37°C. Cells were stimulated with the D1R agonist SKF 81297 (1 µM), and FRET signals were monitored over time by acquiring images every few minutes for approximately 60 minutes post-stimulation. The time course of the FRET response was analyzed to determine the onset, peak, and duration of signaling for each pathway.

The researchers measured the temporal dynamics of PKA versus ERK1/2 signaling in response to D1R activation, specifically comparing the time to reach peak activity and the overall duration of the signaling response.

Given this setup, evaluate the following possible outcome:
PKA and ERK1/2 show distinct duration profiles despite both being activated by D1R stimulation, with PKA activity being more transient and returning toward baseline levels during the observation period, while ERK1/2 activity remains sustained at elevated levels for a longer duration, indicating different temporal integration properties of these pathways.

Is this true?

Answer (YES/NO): NO